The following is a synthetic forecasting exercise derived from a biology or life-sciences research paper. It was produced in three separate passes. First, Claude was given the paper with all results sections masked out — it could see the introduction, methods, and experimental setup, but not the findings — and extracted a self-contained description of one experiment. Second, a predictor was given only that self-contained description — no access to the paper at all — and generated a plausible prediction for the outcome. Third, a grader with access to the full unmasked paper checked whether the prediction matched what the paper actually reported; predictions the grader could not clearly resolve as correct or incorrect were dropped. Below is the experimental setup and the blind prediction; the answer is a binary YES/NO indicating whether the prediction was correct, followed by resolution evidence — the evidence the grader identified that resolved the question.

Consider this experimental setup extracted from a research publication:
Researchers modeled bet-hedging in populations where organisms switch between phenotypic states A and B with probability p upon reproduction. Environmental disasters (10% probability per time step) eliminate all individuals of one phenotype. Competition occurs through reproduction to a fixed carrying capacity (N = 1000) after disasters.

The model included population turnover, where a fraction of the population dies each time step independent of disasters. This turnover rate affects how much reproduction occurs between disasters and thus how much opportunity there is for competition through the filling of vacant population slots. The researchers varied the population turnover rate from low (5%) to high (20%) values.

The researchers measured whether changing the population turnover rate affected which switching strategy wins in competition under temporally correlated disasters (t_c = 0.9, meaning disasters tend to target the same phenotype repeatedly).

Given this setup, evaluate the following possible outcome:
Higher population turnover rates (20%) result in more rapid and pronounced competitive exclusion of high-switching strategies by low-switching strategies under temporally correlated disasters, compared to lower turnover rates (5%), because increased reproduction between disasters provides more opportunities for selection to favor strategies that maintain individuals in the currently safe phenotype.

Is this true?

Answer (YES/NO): YES